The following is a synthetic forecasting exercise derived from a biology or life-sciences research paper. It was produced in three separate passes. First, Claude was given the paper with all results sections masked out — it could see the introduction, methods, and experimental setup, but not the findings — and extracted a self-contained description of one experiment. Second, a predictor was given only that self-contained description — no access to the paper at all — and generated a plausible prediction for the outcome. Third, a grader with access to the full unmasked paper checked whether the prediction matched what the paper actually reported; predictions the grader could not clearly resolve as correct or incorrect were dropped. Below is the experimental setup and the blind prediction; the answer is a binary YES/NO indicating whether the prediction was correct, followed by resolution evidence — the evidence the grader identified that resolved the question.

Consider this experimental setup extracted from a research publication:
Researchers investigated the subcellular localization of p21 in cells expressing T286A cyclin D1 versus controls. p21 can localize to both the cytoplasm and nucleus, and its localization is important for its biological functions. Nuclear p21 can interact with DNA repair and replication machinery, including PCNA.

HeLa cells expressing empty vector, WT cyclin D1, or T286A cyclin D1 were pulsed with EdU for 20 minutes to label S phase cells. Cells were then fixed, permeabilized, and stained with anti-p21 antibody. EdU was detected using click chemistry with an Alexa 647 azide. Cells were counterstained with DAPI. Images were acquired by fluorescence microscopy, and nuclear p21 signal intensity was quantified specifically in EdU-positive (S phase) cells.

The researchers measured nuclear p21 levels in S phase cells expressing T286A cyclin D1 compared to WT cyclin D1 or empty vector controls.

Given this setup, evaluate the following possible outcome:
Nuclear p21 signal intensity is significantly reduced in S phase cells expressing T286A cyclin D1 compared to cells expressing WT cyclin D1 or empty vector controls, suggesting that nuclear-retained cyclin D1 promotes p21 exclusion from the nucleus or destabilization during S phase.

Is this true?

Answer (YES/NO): NO